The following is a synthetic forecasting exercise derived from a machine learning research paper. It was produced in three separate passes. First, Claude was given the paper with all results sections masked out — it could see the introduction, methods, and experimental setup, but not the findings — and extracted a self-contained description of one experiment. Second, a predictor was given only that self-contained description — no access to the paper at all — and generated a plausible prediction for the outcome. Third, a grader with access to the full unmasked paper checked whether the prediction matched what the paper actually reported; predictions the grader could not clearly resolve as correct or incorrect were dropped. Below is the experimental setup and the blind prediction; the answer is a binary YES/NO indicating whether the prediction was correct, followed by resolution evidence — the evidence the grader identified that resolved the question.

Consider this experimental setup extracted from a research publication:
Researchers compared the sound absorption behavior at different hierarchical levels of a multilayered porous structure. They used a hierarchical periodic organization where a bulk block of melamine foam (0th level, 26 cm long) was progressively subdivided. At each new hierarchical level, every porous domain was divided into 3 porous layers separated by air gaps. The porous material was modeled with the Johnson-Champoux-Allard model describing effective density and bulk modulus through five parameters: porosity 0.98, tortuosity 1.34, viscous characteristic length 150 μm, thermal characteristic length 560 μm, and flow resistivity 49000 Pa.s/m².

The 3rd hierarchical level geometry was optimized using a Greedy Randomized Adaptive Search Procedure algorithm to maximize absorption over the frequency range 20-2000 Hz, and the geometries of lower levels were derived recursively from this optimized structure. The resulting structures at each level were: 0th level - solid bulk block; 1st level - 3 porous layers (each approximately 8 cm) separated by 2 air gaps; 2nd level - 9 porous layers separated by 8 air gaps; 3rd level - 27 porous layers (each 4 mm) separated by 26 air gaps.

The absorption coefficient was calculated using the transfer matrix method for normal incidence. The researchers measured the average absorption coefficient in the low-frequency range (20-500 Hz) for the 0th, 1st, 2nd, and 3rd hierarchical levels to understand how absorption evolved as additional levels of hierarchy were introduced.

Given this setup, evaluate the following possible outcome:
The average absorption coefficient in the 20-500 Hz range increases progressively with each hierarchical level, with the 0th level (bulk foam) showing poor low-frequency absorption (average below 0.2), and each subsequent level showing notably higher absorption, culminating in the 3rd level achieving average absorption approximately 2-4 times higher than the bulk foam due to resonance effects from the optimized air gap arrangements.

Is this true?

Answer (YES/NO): NO